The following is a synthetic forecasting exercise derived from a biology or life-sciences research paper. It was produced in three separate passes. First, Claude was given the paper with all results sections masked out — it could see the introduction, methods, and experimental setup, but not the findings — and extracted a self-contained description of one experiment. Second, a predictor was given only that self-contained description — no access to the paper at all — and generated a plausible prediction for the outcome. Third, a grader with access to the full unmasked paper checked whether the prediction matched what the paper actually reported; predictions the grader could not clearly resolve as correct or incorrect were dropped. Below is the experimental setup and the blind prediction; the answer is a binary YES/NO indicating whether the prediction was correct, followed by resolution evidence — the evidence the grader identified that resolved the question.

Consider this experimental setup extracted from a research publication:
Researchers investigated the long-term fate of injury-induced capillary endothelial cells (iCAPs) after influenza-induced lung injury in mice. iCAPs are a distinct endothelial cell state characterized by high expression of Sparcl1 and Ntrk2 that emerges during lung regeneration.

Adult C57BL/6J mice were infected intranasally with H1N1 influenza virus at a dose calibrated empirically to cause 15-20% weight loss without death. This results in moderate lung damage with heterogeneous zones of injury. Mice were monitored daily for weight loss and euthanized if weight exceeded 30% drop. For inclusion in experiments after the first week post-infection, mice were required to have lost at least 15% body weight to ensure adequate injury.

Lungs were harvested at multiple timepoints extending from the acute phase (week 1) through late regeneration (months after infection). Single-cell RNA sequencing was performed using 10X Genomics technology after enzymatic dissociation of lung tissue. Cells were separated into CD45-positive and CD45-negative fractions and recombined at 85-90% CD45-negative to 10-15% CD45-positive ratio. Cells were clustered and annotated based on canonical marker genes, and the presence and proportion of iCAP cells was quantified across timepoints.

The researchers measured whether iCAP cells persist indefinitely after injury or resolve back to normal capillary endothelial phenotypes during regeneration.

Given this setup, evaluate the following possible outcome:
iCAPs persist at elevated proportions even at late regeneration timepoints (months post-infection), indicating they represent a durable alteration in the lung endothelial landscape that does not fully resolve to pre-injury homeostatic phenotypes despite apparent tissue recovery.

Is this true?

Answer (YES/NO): YES